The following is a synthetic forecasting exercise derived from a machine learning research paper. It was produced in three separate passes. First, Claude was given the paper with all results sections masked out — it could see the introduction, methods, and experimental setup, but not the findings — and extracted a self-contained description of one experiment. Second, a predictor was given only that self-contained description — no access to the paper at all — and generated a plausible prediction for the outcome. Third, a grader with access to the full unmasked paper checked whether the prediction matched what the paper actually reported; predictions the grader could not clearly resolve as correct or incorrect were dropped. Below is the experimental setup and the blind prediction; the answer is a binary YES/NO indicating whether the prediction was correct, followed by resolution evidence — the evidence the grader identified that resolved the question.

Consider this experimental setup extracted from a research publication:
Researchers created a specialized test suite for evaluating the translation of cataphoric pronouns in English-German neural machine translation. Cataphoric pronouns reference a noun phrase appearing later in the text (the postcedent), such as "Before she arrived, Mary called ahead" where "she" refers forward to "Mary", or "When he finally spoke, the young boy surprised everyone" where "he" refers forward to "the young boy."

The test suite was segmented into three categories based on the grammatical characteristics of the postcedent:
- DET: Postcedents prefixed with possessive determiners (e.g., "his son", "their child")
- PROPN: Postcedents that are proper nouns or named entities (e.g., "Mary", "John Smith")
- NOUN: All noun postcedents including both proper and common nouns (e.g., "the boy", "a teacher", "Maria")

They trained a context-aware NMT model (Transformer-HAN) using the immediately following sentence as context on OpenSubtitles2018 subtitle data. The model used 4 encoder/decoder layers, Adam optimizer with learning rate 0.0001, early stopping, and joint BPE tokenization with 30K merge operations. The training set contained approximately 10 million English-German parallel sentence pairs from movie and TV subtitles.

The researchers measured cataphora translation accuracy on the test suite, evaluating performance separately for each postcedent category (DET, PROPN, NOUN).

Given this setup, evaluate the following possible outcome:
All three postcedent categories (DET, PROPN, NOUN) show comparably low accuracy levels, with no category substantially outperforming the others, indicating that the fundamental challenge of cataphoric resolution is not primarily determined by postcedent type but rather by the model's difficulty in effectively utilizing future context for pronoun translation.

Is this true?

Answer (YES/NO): NO